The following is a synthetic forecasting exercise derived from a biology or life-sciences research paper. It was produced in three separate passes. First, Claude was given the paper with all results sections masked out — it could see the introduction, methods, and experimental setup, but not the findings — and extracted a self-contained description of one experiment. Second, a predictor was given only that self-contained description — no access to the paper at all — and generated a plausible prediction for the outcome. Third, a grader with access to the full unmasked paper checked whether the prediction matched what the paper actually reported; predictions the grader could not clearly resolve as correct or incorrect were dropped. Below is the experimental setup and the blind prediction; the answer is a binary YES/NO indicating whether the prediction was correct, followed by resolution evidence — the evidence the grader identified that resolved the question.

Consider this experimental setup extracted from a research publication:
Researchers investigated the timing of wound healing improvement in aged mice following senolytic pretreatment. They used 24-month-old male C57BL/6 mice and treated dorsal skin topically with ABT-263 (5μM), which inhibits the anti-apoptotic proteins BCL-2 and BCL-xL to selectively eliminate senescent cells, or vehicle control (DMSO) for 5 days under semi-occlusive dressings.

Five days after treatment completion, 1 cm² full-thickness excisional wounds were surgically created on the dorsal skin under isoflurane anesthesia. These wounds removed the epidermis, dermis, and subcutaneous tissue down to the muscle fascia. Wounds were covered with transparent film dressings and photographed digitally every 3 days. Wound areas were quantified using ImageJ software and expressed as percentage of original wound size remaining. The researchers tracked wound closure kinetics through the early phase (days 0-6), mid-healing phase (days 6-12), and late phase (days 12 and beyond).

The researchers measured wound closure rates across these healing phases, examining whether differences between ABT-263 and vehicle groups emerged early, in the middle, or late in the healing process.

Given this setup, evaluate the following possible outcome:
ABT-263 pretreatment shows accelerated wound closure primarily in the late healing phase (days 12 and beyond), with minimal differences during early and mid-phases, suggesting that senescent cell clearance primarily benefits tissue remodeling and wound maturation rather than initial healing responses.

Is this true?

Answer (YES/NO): NO